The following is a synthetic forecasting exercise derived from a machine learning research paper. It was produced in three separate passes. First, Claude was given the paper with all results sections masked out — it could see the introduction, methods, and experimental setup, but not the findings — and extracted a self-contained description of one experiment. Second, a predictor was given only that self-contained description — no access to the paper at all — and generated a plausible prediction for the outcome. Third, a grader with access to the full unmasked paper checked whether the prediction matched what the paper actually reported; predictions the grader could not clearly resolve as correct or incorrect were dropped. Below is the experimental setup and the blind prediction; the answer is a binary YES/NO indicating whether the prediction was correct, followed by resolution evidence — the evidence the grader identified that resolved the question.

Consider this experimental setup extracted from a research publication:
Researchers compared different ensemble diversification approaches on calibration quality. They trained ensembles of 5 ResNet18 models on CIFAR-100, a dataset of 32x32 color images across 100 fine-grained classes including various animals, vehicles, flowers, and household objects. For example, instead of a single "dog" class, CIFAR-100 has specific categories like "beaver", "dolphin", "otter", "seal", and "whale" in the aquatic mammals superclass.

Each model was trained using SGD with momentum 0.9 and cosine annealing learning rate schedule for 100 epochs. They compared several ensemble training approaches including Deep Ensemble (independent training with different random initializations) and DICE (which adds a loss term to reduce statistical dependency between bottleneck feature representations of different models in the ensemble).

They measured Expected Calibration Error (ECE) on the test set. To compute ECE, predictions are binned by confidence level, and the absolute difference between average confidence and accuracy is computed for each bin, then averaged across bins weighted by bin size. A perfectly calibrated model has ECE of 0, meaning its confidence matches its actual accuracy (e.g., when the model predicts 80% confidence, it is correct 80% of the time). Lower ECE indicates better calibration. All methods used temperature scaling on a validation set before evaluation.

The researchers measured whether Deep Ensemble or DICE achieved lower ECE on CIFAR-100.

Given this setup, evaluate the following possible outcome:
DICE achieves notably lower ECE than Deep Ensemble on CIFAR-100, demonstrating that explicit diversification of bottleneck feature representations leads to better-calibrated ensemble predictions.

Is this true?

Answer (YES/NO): NO